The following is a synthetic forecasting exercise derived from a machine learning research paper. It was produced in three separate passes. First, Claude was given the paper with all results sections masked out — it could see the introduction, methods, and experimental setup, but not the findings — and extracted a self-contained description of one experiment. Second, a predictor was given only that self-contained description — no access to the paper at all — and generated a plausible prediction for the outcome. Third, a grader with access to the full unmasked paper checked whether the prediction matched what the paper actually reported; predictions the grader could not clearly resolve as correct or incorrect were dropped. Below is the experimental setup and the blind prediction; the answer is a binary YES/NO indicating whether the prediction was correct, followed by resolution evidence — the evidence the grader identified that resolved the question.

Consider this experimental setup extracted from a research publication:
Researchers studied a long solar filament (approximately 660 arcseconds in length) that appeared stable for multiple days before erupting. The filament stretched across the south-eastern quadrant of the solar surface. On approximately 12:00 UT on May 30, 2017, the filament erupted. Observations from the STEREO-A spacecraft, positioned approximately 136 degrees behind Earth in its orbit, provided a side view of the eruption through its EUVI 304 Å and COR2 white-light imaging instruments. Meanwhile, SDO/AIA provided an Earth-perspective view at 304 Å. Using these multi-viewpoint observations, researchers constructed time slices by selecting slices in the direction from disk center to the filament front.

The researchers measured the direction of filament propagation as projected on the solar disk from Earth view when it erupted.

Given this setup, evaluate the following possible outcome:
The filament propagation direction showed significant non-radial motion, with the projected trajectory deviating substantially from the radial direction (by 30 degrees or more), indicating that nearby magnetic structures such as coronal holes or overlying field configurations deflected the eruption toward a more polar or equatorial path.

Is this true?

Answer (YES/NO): NO